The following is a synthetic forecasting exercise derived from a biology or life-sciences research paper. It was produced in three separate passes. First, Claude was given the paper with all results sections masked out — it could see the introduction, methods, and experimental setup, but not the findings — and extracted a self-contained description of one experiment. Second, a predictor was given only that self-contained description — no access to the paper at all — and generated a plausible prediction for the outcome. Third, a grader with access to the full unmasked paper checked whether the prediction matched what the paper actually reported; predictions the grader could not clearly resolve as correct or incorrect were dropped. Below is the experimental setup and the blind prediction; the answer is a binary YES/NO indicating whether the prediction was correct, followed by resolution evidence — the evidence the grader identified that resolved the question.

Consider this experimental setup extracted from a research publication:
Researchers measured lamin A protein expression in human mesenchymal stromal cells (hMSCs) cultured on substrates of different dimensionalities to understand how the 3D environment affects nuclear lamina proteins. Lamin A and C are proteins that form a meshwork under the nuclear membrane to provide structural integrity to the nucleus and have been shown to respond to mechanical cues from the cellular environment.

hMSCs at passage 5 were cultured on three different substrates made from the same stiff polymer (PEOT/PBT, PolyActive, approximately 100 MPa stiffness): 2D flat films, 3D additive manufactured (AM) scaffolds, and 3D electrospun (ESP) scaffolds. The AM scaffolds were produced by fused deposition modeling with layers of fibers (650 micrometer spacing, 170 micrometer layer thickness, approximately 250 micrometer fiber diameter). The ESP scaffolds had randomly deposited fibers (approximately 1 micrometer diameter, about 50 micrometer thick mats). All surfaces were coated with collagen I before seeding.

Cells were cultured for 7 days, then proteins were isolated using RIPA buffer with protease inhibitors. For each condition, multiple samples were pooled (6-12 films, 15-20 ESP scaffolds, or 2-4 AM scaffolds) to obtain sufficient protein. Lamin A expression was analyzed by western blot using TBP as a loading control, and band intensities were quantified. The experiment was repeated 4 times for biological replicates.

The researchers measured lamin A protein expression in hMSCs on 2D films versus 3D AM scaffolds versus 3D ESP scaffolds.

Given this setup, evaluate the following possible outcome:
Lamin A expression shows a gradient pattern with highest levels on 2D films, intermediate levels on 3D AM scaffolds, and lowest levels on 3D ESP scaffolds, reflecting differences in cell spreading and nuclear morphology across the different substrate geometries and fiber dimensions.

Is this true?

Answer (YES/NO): YES